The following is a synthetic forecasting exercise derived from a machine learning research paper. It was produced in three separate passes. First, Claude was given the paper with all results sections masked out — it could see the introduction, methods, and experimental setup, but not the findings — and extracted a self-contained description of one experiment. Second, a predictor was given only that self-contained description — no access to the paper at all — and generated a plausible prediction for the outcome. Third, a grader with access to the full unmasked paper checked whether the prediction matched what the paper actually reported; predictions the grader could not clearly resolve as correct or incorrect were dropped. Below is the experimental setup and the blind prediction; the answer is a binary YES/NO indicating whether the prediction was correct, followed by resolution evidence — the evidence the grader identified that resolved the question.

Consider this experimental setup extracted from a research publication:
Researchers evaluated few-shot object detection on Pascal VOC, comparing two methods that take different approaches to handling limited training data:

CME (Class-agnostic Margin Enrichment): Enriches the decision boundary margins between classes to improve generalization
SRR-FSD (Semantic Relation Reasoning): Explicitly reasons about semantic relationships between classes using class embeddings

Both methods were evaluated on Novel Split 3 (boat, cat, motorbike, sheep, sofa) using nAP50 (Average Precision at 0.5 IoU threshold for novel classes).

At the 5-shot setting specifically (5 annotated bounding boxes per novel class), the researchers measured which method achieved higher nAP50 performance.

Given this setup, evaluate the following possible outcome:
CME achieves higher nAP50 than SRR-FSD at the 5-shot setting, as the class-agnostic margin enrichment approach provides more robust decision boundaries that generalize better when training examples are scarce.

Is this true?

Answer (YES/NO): YES